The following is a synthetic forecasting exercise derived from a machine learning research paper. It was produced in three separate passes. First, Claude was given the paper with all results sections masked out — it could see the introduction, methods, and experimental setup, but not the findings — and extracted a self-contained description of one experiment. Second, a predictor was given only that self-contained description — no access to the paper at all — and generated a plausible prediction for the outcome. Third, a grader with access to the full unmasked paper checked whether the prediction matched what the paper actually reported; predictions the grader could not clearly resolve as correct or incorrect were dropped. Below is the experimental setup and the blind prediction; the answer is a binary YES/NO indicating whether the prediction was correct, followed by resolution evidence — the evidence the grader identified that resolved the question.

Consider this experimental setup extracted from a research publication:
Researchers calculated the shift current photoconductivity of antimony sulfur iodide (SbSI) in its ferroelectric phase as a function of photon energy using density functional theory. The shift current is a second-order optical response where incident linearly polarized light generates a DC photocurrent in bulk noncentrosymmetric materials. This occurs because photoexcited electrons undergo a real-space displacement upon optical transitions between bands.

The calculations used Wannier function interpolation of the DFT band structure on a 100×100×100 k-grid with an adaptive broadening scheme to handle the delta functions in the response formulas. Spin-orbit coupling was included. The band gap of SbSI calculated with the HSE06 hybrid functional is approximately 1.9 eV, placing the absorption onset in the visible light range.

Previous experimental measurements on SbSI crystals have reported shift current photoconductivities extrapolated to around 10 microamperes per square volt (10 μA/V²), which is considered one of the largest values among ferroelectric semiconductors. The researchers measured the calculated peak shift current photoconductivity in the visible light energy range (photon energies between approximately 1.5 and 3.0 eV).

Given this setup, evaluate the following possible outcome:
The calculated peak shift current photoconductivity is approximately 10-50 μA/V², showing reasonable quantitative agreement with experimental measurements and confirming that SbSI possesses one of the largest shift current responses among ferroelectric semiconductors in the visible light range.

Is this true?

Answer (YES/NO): NO